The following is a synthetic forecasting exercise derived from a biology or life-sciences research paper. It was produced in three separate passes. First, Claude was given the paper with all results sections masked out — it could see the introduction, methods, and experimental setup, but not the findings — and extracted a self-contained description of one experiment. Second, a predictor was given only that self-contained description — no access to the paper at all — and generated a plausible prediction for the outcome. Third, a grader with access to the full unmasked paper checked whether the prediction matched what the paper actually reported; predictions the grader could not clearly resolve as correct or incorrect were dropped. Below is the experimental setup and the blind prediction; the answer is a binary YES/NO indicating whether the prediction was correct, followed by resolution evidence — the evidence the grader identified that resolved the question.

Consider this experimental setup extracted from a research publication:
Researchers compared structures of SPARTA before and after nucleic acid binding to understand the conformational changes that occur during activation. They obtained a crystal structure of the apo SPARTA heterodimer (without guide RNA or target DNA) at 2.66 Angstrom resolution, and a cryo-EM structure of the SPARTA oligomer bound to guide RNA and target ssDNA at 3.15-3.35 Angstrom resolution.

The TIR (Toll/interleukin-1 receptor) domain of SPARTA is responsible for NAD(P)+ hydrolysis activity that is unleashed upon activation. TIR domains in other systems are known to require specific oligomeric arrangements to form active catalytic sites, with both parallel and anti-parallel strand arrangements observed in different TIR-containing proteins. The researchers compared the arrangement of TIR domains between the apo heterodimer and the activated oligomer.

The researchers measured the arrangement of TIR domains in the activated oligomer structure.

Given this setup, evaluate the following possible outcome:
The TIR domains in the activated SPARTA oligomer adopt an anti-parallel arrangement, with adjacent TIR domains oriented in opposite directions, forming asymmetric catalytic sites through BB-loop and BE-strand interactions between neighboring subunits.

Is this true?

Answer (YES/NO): NO